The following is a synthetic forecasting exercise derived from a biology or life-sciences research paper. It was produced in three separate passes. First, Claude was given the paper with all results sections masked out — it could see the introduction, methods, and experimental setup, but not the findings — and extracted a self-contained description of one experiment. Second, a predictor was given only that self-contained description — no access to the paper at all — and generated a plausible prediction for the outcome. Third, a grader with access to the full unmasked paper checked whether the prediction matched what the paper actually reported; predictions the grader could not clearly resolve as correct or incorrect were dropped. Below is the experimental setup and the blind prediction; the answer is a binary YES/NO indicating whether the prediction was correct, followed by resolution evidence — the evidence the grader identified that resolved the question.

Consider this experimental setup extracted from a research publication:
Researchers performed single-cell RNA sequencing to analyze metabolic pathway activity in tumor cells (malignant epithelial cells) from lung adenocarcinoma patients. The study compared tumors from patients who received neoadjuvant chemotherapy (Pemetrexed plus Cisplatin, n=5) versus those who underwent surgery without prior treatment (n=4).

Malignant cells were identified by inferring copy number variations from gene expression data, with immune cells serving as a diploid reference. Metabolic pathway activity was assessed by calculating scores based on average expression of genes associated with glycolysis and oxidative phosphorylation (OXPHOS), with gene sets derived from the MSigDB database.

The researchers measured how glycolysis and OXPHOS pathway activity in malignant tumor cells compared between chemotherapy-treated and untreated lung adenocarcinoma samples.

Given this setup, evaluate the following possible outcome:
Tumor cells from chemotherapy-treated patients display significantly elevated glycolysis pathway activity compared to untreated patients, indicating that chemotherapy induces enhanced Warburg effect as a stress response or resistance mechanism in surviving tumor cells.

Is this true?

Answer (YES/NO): NO